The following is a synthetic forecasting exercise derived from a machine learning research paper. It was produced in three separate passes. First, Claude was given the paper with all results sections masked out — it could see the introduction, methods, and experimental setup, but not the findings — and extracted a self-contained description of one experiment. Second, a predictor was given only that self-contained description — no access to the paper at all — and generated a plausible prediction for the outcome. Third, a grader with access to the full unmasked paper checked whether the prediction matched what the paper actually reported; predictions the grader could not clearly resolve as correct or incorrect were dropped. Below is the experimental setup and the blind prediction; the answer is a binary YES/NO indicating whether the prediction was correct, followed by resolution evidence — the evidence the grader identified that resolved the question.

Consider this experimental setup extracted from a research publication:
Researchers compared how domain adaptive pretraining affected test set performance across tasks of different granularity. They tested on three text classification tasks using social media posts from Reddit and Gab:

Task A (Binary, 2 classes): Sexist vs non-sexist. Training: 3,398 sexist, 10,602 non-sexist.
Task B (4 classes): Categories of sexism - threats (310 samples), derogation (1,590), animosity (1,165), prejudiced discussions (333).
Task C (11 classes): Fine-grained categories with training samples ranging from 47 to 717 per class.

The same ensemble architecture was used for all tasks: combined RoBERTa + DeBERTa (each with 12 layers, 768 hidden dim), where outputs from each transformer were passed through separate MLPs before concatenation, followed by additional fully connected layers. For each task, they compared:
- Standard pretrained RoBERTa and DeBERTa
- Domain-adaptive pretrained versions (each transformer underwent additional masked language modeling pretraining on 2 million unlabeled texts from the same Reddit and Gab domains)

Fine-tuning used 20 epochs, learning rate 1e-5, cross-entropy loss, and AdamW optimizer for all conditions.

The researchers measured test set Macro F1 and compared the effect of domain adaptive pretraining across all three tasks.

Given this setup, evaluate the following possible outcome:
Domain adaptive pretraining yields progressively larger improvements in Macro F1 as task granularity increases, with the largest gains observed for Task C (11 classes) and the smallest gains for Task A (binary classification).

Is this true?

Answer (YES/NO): NO